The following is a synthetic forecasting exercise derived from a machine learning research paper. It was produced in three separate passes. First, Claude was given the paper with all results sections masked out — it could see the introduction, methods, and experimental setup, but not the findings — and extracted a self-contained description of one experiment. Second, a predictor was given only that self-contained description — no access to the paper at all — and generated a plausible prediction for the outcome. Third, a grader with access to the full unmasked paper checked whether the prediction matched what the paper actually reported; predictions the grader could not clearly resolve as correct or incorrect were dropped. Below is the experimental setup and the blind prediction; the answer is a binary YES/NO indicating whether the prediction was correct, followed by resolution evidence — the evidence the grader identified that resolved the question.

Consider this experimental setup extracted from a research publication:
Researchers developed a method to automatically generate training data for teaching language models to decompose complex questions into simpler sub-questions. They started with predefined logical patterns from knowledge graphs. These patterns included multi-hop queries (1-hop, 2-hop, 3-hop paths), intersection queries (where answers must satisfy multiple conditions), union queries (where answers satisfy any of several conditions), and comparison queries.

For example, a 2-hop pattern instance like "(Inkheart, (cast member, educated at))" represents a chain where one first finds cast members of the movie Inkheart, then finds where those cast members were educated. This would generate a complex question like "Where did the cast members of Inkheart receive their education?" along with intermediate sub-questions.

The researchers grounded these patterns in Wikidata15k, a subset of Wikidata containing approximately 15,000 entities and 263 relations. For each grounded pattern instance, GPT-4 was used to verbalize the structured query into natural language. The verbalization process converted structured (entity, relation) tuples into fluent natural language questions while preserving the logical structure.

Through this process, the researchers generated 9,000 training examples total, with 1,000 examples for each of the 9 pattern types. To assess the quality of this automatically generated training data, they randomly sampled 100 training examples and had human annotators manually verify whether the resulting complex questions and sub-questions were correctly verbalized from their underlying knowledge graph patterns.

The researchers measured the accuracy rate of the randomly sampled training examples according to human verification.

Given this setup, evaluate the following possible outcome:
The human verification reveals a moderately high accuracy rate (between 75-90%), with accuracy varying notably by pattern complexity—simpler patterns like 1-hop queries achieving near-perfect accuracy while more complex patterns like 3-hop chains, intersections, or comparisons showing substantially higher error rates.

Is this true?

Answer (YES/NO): NO